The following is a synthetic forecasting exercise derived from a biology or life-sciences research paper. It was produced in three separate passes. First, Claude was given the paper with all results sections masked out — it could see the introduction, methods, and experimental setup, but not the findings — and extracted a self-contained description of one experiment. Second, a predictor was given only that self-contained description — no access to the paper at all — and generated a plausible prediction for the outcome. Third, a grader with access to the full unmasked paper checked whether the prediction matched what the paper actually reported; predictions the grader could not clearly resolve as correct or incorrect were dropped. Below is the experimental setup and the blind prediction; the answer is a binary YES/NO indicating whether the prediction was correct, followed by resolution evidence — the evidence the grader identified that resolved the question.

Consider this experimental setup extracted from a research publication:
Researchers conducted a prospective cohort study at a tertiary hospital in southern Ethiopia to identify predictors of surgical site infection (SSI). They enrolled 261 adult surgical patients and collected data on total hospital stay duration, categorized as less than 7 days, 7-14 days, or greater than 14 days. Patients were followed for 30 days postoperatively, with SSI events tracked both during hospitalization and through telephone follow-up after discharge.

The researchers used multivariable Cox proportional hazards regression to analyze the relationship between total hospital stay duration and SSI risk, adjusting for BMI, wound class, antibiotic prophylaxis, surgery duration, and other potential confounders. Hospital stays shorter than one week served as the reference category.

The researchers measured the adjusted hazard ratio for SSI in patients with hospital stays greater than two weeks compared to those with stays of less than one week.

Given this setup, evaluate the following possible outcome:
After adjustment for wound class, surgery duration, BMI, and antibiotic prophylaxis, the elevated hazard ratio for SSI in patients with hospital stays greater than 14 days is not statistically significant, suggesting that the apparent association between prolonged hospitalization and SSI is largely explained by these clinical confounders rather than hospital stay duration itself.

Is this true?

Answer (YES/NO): NO